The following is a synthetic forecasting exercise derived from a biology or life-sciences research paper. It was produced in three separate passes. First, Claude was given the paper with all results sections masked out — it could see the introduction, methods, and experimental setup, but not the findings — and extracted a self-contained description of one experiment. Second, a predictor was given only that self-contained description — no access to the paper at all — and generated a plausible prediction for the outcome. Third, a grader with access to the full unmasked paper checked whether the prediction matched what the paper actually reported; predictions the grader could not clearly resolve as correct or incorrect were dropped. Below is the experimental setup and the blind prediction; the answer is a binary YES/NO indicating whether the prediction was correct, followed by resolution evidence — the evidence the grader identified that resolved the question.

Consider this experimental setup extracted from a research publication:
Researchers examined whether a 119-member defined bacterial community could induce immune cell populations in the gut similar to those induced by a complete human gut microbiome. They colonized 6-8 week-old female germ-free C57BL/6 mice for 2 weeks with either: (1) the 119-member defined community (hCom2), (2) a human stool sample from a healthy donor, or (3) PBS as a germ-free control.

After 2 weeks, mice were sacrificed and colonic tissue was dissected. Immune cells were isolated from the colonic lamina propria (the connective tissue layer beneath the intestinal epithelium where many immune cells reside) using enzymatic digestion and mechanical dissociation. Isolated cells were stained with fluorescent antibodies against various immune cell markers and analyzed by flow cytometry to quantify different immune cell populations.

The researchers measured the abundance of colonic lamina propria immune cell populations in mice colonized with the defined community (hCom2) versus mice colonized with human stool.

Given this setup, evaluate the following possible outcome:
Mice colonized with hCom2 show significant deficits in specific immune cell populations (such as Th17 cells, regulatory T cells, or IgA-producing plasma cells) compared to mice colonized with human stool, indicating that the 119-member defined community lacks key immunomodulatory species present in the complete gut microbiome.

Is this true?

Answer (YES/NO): NO